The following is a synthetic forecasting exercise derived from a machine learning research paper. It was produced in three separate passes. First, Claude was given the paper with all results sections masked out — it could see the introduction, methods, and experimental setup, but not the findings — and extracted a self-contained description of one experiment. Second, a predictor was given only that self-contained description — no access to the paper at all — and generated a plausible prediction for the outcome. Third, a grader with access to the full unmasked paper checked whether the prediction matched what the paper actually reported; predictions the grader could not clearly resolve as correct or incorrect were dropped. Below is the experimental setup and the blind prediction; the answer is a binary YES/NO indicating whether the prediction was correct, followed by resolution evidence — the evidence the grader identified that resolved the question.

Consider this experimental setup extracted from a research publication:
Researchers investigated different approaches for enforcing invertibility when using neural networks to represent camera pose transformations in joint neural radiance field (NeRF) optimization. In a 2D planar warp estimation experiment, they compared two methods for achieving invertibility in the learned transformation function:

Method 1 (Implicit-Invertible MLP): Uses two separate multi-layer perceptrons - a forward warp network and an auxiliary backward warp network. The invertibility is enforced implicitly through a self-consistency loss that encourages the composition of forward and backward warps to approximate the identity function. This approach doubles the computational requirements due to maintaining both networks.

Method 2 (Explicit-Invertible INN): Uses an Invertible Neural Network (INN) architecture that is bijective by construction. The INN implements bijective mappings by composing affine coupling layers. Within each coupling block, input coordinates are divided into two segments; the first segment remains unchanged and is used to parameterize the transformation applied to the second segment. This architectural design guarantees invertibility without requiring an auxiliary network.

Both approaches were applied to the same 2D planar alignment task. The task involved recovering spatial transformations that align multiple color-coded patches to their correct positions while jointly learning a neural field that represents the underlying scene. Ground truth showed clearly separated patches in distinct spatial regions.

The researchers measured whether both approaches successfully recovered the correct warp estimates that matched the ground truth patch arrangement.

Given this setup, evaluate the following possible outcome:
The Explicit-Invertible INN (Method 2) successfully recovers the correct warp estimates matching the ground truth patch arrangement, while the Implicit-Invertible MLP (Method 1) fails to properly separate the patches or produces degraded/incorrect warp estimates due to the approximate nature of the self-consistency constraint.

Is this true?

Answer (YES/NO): NO